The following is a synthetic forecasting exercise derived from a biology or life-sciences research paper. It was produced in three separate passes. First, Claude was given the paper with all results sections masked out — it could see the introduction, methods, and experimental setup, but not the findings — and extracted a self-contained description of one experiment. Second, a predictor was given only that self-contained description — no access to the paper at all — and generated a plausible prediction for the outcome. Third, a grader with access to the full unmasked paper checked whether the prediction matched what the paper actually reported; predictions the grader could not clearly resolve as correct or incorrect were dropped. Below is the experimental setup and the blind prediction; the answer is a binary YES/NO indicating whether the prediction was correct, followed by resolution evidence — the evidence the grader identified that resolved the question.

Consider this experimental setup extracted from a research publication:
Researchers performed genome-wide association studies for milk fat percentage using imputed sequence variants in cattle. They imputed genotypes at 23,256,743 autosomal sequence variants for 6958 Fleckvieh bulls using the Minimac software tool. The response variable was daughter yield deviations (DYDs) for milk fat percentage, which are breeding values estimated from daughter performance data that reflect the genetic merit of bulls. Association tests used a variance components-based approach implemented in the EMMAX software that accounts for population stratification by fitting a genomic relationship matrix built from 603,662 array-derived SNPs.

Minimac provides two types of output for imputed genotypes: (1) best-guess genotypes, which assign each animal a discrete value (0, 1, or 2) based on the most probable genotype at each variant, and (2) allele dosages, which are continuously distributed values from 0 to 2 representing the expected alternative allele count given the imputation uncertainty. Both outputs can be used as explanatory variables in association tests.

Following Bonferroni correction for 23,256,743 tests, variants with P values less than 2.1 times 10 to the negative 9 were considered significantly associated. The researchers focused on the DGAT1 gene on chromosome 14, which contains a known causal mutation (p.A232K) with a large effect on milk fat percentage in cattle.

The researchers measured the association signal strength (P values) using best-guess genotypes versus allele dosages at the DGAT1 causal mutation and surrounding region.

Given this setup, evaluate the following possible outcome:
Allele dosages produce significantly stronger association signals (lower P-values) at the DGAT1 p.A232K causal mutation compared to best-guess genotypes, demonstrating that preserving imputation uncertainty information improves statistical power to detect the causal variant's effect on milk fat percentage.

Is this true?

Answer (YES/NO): NO